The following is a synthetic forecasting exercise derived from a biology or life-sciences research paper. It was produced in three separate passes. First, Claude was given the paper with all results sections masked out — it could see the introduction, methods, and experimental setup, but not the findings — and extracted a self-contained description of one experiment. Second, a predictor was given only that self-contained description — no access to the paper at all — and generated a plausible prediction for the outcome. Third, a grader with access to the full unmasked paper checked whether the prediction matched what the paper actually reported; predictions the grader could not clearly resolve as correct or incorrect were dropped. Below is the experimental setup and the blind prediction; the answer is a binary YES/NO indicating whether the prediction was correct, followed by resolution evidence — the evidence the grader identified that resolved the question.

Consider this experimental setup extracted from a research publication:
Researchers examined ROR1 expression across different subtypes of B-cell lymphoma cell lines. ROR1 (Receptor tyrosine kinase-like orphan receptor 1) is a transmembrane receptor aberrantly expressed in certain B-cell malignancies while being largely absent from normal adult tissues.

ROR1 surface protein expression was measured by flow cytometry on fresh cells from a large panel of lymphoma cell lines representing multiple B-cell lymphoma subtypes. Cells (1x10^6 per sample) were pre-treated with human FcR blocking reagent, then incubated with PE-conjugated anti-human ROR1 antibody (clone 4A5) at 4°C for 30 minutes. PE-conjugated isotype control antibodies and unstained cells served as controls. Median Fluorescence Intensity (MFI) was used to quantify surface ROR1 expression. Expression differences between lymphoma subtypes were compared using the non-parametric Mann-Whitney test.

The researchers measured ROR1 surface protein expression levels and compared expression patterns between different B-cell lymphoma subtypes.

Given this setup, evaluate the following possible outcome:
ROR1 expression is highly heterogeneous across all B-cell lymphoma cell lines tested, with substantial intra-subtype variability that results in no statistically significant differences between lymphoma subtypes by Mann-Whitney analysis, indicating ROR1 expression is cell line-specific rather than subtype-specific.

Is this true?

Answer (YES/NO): NO